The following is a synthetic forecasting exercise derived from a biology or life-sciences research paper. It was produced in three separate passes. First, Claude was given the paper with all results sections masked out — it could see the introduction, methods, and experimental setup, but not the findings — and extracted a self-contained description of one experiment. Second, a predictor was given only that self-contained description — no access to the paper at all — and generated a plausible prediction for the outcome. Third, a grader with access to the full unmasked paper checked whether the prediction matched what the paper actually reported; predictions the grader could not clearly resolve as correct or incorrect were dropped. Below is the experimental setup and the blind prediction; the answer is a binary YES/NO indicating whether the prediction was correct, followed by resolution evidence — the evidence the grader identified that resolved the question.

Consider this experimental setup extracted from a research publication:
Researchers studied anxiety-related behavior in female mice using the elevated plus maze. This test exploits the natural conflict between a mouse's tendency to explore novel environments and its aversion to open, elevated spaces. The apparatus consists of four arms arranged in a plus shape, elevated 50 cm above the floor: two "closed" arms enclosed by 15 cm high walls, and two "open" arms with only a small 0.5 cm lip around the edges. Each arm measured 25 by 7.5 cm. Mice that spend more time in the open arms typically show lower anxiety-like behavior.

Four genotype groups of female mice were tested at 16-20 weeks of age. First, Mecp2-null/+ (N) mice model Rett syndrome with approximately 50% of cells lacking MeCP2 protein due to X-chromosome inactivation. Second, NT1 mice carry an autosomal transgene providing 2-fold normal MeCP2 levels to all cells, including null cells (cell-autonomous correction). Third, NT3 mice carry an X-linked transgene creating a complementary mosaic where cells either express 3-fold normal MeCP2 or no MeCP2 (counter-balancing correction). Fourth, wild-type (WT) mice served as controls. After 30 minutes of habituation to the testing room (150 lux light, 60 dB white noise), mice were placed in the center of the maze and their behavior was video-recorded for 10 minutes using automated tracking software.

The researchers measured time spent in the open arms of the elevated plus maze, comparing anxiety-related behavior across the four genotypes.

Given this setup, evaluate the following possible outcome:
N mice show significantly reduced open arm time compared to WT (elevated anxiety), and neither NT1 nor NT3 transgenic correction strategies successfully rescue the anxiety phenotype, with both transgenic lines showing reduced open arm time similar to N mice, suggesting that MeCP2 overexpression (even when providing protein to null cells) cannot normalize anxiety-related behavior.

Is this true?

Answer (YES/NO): NO